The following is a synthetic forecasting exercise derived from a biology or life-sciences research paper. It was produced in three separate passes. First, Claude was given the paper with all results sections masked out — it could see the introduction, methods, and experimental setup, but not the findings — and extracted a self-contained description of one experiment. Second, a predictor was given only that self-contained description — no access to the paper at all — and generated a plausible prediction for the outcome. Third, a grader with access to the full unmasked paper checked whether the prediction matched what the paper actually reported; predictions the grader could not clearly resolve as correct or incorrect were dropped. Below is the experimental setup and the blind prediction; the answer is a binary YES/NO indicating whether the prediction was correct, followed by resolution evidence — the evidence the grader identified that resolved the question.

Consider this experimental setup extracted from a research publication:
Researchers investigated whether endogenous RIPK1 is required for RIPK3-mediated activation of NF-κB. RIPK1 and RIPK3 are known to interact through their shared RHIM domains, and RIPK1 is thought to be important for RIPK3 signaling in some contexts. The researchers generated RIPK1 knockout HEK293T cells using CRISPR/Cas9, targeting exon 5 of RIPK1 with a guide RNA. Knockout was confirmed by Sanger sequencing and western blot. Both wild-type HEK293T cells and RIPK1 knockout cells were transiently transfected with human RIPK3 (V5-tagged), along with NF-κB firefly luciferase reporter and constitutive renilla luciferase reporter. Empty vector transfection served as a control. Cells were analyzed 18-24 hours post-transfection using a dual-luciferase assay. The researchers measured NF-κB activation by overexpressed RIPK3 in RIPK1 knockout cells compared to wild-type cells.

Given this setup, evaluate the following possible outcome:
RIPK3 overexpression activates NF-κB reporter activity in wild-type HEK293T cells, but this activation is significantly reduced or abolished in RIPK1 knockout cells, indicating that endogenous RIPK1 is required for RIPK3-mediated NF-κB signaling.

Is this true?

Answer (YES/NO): YES